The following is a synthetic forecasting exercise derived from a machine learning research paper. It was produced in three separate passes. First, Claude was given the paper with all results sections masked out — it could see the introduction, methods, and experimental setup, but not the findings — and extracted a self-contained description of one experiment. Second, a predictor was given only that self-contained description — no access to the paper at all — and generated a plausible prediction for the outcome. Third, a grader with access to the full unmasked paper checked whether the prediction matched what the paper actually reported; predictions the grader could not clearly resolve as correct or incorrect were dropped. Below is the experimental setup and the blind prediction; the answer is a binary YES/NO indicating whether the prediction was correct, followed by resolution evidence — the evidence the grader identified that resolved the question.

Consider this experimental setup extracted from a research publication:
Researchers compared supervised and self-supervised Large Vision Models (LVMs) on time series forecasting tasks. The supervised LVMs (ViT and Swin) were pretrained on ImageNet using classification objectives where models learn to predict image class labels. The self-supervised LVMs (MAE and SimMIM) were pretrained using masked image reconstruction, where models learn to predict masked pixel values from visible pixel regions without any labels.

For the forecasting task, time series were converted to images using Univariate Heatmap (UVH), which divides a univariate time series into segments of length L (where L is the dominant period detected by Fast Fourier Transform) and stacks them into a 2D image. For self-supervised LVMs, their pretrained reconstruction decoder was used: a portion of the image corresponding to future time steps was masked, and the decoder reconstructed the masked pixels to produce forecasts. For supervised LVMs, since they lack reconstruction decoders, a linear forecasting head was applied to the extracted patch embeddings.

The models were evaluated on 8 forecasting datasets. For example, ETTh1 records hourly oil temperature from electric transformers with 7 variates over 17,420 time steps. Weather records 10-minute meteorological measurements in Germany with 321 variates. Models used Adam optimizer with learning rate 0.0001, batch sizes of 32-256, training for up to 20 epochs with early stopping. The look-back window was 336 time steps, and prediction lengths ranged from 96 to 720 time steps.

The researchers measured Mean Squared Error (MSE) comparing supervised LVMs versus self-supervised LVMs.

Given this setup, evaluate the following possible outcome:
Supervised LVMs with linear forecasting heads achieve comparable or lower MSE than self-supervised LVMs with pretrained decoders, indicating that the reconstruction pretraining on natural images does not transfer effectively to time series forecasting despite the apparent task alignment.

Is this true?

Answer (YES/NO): NO